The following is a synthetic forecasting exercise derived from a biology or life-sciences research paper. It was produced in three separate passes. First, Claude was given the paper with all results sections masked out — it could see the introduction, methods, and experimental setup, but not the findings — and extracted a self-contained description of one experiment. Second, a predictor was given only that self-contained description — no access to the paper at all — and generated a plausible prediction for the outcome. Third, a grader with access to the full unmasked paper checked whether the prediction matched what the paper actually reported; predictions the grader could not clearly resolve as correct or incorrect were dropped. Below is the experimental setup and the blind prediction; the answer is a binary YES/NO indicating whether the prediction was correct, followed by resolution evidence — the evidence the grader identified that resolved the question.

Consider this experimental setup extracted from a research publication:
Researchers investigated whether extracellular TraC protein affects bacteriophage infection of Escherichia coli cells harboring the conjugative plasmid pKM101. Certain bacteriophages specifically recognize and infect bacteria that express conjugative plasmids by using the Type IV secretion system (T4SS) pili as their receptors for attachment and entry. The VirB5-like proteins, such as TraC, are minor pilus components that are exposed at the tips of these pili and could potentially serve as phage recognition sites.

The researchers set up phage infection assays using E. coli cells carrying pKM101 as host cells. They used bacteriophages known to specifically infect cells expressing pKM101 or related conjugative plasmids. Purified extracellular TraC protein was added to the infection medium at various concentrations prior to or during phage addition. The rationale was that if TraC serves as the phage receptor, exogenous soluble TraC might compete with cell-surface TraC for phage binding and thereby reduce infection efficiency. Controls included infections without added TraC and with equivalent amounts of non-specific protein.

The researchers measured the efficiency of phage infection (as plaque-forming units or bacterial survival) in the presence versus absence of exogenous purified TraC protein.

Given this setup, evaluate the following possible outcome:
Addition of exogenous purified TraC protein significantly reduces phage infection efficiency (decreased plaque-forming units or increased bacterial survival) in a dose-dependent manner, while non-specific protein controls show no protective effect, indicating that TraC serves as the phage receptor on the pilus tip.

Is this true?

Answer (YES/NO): NO